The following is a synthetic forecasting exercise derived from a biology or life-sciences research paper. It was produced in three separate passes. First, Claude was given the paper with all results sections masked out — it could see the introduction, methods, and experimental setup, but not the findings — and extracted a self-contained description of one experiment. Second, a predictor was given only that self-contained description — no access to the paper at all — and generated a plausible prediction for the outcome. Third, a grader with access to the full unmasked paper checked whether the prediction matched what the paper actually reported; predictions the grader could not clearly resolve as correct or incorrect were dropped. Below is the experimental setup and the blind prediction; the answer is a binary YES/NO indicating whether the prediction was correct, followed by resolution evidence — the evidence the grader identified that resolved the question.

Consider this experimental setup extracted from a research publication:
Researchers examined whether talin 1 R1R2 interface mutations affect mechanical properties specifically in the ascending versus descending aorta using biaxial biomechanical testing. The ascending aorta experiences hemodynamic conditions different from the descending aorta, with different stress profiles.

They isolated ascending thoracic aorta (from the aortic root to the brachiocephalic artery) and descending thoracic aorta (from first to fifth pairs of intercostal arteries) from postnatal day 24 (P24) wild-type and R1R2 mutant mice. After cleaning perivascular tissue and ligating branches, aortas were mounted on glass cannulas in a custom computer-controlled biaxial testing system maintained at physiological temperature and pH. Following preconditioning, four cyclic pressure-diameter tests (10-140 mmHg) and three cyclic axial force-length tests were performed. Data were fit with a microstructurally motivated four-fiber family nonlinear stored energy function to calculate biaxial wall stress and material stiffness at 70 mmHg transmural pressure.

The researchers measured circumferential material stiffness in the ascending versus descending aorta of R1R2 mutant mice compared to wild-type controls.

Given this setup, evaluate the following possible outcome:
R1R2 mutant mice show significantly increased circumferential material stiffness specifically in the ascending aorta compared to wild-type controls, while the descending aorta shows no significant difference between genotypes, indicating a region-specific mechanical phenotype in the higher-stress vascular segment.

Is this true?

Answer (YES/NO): NO